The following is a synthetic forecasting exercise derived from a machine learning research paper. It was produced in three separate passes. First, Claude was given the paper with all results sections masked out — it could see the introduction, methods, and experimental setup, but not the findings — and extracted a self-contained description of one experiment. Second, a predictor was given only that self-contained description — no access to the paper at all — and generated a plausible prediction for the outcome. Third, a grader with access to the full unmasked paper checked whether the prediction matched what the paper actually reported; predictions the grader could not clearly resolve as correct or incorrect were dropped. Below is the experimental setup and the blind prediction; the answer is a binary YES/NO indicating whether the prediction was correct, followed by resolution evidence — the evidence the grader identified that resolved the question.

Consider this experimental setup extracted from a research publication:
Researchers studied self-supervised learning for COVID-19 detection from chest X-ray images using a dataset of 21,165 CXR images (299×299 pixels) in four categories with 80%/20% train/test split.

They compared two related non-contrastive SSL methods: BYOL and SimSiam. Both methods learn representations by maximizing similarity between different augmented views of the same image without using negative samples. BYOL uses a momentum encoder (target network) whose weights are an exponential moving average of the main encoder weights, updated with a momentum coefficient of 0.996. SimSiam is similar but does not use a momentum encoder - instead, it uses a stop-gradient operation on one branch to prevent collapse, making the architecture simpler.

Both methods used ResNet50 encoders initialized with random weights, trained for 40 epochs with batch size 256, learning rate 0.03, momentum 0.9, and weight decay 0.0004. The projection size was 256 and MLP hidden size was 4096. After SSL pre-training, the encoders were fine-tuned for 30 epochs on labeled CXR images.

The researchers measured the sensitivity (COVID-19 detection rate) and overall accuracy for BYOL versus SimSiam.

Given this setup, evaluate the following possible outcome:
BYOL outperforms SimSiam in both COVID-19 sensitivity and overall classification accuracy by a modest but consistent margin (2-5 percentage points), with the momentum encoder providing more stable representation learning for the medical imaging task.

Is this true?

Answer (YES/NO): NO